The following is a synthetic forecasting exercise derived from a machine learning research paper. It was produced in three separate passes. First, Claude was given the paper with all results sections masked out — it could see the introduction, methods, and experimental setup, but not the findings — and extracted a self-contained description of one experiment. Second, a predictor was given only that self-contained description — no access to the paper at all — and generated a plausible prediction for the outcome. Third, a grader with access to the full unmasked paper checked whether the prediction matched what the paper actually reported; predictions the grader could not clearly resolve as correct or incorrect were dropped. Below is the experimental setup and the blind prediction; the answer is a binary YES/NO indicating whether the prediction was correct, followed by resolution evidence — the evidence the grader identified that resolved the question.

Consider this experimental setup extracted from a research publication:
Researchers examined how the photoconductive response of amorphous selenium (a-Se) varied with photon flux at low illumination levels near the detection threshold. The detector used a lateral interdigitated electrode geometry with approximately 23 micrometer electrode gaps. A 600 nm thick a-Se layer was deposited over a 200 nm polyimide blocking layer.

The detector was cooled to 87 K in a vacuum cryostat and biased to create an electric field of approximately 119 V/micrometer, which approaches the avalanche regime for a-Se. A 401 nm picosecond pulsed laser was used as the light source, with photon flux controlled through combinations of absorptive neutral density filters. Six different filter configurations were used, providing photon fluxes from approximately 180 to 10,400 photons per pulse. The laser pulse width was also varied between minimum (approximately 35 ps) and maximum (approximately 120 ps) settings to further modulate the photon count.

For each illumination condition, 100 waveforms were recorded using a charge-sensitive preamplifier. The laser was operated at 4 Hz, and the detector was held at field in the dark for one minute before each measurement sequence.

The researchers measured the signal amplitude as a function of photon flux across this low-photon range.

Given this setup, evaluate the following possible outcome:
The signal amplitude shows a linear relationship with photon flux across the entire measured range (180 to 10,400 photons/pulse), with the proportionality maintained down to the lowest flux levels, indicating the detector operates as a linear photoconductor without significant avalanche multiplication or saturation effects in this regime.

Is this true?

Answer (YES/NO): NO